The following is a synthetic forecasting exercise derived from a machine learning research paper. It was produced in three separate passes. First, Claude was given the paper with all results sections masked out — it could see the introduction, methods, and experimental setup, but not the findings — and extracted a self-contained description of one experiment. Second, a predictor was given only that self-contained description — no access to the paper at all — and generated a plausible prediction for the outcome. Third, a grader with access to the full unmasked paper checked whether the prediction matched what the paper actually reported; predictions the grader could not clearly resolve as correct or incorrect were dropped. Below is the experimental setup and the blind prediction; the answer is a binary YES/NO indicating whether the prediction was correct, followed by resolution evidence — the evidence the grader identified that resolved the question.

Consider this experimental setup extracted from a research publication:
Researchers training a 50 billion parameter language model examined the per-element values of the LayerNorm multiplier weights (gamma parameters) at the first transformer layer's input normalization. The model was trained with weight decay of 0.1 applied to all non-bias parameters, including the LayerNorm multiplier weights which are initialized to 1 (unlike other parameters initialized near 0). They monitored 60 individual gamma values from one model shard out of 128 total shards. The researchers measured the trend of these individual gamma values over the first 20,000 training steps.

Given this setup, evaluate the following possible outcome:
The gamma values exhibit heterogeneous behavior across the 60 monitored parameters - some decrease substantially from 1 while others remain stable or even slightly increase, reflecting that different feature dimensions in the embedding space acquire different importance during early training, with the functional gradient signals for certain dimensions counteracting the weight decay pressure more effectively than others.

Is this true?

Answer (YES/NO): NO